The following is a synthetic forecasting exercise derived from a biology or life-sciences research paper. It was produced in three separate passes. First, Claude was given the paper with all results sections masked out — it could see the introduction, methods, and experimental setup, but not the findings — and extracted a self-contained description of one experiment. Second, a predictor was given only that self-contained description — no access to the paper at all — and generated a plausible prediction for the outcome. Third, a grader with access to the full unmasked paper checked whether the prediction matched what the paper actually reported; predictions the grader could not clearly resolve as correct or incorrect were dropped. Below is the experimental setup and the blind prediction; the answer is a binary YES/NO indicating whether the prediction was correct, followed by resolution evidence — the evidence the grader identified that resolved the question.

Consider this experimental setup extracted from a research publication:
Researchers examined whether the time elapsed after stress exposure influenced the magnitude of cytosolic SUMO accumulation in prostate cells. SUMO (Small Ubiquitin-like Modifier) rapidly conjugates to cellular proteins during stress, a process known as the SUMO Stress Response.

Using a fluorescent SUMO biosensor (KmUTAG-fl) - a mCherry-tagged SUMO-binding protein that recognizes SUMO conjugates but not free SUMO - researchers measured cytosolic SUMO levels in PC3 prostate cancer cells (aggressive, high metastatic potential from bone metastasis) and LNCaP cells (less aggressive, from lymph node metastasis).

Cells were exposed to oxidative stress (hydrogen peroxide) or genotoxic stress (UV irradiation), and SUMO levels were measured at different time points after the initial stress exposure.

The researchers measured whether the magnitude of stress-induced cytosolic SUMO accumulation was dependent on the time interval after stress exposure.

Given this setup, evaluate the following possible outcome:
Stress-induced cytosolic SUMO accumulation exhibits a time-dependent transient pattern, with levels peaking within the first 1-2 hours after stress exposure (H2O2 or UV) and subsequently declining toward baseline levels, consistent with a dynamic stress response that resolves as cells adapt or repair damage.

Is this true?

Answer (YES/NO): YES